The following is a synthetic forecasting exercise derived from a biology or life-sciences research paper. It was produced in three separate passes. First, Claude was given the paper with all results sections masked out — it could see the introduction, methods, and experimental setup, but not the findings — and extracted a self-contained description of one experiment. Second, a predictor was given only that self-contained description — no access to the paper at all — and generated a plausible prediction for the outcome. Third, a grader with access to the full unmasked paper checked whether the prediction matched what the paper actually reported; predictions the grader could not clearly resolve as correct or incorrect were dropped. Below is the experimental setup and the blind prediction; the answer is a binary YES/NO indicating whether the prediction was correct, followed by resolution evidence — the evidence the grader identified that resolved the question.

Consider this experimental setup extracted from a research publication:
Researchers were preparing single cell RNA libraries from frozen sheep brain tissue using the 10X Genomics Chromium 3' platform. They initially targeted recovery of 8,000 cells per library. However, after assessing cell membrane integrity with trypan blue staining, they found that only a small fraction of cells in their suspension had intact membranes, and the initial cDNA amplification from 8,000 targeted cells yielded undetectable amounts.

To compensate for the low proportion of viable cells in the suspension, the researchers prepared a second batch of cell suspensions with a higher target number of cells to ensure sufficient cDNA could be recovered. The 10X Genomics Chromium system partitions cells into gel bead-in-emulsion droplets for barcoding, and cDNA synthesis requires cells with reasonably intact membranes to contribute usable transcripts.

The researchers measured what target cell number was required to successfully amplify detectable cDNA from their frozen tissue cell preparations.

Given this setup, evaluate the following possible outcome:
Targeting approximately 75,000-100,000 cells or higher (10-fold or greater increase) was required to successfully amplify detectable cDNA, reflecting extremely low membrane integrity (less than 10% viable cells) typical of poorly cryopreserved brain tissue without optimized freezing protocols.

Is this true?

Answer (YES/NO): YES